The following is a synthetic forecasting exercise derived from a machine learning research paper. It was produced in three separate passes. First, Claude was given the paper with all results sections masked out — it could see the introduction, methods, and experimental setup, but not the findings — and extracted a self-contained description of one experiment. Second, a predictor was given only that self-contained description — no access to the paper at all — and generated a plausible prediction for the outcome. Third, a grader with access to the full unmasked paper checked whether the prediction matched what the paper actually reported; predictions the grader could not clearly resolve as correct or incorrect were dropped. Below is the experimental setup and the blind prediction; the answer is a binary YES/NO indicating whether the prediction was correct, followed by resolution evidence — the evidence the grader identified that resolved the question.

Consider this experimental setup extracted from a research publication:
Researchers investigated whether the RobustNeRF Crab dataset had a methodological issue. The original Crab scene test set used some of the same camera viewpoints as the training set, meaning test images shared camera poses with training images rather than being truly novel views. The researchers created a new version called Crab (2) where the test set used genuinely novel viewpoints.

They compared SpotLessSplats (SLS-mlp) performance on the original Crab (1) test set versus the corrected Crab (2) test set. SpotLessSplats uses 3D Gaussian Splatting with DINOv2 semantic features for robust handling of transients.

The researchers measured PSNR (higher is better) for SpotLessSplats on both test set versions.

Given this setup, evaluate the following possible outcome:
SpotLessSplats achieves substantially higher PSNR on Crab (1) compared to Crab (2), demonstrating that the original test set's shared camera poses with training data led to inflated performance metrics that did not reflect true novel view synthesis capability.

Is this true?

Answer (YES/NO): YES